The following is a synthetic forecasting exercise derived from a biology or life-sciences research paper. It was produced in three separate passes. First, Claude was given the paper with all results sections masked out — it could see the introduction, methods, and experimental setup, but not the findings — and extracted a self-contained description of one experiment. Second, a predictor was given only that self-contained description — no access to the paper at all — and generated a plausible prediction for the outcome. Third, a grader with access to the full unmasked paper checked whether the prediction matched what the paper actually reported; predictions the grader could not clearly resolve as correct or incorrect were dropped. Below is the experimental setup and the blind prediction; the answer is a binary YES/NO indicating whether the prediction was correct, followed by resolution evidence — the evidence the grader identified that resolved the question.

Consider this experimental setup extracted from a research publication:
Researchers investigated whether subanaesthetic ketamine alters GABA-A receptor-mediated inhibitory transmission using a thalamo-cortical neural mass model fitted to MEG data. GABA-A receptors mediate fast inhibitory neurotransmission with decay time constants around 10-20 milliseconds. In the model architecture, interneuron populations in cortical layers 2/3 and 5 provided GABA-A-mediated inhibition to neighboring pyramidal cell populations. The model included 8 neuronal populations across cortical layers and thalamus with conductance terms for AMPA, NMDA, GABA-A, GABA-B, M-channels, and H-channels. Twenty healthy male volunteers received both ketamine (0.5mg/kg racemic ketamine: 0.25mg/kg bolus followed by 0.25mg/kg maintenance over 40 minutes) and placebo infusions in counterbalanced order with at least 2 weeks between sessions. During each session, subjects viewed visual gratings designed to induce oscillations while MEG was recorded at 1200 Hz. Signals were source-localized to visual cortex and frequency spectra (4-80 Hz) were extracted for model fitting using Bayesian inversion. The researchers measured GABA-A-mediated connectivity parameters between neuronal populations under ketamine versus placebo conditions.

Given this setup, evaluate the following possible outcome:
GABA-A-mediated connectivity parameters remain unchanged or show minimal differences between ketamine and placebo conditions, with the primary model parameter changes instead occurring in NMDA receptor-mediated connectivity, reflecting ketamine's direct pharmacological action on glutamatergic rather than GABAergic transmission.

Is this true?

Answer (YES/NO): NO